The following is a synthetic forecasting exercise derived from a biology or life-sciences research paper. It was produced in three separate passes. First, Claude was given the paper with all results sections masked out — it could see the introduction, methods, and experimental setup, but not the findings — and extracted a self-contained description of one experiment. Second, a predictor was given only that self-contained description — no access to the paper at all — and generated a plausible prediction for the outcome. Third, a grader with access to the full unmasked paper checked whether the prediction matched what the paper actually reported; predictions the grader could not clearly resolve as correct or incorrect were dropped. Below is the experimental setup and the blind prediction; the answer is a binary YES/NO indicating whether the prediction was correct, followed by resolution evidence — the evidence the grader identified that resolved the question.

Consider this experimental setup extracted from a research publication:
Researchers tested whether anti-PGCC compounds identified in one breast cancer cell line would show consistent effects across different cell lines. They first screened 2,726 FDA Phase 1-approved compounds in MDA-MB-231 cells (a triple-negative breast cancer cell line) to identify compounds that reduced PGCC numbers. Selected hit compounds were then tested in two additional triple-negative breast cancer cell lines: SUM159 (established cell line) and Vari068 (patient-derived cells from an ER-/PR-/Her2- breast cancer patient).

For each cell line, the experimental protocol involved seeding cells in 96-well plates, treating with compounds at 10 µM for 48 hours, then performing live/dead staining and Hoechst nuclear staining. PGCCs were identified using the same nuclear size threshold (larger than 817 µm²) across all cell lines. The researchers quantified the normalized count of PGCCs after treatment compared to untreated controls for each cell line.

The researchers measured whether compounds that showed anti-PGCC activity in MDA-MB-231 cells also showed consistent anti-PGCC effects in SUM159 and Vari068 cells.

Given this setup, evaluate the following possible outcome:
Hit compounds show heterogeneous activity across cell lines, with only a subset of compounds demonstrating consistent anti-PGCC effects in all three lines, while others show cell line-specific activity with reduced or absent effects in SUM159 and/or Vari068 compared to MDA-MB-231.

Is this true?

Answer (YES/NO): NO